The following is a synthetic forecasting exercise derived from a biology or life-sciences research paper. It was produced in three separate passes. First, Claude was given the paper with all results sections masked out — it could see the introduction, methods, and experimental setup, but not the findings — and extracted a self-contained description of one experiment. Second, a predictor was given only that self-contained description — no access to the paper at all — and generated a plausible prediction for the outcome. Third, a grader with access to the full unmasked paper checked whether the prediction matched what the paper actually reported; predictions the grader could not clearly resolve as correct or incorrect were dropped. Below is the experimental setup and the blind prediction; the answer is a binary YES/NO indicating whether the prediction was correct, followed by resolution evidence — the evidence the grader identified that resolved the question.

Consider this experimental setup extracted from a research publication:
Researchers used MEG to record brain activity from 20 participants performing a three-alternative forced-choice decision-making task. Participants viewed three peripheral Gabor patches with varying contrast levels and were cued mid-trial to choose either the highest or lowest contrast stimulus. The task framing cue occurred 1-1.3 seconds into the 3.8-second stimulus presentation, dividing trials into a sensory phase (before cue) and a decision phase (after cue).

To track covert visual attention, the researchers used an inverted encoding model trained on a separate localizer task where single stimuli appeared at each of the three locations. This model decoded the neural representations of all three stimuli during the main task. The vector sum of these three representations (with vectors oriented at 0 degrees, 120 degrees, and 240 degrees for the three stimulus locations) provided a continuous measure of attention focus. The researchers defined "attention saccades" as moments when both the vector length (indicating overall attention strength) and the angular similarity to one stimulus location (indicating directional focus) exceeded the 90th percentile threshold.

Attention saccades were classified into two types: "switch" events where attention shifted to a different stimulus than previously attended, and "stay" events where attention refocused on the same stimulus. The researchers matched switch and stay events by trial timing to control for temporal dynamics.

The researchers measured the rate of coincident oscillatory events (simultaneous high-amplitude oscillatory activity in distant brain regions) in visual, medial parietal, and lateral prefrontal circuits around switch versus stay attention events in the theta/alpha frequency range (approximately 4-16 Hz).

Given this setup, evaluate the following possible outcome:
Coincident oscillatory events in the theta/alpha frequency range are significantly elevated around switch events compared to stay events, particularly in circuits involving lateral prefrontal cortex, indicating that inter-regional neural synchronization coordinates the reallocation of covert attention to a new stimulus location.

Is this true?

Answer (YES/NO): YES